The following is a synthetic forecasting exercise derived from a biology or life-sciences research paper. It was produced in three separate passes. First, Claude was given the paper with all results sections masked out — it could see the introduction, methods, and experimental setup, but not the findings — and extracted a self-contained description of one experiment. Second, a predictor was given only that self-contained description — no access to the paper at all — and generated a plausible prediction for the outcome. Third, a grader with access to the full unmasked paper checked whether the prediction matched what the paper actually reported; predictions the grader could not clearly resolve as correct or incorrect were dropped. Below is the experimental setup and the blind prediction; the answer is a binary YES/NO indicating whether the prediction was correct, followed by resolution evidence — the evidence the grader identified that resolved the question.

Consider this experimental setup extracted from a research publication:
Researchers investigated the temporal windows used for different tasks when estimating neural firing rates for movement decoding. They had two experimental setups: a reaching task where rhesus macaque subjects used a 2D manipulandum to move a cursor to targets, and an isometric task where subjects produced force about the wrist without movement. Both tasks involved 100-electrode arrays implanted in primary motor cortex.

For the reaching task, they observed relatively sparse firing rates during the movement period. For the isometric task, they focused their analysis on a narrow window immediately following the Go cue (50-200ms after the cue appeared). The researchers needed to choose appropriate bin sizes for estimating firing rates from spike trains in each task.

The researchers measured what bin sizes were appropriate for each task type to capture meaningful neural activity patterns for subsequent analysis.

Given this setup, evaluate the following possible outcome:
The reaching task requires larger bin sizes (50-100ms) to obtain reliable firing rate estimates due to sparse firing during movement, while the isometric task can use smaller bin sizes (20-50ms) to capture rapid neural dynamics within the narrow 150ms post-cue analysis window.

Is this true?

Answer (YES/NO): NO